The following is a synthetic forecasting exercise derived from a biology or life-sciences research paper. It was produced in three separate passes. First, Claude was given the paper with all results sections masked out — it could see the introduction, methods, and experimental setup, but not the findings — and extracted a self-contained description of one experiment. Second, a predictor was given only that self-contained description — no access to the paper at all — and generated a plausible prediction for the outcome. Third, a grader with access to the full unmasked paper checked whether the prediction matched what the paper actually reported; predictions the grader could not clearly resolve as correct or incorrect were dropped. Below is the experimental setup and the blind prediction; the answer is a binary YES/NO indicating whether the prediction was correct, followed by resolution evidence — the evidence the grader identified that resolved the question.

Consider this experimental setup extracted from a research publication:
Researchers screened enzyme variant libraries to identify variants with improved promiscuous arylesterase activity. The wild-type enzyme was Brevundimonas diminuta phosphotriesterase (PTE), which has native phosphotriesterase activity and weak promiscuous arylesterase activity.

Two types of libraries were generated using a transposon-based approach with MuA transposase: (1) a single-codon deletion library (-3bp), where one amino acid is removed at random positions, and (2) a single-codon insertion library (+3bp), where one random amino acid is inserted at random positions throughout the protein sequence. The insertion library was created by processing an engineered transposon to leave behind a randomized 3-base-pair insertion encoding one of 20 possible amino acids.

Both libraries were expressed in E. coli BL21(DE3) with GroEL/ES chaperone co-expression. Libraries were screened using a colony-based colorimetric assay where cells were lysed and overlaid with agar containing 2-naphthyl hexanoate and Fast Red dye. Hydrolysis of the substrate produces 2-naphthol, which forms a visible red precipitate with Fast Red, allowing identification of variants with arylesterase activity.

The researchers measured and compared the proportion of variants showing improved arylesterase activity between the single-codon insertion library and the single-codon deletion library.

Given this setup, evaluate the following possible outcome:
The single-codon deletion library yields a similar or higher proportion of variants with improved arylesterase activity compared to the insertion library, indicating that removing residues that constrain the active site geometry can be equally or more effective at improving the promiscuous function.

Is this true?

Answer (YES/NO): NO